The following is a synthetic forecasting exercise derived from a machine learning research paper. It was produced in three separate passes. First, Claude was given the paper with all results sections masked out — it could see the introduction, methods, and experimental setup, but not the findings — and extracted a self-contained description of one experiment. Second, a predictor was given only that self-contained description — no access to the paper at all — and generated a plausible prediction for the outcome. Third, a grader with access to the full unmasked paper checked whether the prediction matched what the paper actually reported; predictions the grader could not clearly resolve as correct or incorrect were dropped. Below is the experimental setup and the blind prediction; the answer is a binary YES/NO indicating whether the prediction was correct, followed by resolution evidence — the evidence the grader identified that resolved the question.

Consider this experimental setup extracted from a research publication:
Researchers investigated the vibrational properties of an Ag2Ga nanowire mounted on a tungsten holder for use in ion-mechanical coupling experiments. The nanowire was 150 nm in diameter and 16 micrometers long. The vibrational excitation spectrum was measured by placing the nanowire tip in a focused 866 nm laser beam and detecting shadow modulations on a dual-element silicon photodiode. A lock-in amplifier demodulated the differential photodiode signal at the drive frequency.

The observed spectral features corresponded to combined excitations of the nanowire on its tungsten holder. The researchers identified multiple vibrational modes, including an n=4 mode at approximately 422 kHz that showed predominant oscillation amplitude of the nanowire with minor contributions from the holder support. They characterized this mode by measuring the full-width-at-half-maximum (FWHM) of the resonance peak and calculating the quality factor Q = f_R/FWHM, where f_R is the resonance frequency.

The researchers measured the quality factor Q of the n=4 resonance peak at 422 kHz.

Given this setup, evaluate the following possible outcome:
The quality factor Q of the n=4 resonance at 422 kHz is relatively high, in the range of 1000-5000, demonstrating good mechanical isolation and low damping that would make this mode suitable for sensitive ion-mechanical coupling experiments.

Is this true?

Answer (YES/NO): NO